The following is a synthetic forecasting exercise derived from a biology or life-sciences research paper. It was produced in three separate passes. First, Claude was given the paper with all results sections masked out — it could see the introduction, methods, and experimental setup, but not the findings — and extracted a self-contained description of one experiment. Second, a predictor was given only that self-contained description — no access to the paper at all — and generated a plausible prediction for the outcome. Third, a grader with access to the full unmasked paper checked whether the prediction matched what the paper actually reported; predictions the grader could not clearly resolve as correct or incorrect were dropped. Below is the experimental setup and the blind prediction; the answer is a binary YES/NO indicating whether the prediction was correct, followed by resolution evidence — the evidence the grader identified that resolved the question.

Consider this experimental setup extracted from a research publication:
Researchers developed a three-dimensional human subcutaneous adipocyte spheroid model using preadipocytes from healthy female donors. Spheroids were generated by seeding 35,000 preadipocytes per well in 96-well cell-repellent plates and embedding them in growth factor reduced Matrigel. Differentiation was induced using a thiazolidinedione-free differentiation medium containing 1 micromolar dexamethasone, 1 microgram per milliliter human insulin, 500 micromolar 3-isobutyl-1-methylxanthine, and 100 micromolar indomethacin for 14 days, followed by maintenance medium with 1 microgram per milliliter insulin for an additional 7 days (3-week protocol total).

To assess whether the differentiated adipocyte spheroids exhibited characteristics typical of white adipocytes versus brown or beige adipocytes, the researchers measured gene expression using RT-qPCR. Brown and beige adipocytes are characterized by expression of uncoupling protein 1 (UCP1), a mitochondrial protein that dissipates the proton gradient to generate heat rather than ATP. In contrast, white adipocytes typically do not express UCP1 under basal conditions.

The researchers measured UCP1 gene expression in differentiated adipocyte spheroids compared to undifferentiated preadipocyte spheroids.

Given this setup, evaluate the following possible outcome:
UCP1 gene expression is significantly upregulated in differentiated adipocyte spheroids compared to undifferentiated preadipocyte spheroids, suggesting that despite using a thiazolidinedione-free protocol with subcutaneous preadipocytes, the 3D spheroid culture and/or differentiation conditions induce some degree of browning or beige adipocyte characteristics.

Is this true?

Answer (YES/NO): NO